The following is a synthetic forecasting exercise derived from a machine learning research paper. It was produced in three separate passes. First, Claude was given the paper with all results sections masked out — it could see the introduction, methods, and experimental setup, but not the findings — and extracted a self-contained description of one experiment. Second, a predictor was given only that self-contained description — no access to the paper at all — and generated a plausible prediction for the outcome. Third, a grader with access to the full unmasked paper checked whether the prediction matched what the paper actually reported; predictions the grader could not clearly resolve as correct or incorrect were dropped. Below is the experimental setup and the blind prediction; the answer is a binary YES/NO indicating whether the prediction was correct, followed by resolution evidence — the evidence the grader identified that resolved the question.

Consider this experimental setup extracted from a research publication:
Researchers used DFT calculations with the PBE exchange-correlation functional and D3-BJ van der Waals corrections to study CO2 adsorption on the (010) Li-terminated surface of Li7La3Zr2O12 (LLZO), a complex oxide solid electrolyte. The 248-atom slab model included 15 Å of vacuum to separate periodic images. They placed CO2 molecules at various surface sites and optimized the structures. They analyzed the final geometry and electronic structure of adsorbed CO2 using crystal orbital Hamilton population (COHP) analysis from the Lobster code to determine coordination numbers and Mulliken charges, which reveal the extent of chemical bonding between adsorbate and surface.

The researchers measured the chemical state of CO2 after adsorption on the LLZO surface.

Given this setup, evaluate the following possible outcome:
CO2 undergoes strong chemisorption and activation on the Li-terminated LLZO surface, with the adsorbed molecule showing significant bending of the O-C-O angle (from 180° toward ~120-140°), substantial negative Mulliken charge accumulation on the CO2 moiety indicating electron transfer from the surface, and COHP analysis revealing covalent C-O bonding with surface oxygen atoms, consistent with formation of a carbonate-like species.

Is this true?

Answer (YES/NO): YES